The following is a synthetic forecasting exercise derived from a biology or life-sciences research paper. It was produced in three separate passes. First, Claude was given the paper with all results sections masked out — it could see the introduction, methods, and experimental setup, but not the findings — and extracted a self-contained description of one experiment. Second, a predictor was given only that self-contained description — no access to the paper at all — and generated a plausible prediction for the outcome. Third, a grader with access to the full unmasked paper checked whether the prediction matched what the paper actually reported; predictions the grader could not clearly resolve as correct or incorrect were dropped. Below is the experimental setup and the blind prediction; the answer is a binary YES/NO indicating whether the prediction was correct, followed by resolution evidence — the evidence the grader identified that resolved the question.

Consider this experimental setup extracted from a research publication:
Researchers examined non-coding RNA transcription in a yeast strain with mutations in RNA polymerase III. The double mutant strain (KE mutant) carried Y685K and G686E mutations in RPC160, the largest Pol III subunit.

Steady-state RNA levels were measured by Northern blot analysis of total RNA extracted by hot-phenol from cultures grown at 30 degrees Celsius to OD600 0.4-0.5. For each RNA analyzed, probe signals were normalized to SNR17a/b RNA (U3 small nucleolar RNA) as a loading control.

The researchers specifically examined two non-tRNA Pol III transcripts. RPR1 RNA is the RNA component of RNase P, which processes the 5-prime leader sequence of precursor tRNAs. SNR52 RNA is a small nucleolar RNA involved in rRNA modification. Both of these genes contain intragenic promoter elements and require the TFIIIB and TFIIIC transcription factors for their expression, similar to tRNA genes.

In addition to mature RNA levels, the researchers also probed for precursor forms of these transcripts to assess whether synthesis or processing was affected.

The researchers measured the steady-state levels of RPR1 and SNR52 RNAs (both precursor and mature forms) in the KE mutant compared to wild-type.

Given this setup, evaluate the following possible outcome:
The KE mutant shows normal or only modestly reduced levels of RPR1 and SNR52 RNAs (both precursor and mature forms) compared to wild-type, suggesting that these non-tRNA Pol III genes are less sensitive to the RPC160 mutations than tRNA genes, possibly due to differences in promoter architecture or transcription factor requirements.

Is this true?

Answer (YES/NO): NO